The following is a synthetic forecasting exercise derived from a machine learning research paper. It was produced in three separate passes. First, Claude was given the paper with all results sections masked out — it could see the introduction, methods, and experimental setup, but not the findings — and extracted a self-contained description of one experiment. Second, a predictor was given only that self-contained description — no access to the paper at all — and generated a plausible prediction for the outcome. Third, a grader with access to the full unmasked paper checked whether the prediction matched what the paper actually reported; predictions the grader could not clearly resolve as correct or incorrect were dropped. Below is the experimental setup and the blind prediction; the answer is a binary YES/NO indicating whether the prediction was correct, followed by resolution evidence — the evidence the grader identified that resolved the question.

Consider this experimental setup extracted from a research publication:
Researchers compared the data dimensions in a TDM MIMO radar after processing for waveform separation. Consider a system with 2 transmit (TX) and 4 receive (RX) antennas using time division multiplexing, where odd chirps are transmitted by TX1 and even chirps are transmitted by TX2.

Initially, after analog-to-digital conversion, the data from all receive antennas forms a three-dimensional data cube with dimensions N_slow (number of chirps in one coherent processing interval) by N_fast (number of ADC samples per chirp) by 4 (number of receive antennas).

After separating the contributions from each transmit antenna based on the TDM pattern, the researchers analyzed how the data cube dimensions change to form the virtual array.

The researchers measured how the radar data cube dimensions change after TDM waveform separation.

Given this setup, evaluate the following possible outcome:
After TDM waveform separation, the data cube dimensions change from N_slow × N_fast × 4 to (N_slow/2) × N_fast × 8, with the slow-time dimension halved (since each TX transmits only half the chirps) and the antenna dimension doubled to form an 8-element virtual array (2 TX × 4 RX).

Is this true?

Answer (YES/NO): YES